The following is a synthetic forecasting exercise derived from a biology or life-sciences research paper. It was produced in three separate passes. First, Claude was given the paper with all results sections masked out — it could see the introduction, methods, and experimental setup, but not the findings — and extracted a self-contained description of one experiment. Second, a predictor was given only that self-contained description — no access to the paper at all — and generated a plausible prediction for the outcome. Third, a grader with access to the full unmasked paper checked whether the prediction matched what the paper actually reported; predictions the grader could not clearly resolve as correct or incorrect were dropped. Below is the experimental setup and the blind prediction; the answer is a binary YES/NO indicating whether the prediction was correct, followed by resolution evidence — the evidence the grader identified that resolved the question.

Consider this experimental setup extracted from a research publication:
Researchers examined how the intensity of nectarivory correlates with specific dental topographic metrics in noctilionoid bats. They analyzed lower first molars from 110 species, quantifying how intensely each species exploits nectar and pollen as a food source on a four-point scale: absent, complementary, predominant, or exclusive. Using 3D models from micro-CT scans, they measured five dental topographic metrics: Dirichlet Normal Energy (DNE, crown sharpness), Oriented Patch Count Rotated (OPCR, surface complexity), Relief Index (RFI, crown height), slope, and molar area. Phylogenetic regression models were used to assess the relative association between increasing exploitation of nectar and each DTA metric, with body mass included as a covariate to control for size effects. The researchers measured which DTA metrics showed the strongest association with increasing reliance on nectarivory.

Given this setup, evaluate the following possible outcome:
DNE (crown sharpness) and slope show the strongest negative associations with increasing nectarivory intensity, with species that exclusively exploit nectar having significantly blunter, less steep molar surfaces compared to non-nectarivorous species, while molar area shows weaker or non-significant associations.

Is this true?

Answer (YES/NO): NO